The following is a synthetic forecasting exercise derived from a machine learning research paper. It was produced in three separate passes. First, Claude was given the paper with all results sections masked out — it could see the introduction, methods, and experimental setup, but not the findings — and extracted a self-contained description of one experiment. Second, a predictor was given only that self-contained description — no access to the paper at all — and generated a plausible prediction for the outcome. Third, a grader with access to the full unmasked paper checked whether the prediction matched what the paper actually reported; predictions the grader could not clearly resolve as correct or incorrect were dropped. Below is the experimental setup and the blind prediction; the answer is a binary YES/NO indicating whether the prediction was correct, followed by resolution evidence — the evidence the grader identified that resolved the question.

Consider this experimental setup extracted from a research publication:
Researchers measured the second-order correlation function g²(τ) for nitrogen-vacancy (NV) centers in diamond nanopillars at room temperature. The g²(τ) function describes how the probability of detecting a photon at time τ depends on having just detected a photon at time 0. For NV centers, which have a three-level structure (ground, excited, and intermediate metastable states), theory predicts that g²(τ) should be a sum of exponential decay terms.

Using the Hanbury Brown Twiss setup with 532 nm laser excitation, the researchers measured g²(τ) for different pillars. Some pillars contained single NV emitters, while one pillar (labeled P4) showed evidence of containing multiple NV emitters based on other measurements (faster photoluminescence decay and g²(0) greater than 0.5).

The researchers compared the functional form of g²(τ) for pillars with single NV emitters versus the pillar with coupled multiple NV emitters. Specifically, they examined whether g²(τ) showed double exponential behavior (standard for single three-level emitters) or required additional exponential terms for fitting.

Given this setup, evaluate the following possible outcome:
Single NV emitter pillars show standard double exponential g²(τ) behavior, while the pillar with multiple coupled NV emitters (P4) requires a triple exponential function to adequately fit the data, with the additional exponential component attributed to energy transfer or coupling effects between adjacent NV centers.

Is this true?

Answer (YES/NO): YES